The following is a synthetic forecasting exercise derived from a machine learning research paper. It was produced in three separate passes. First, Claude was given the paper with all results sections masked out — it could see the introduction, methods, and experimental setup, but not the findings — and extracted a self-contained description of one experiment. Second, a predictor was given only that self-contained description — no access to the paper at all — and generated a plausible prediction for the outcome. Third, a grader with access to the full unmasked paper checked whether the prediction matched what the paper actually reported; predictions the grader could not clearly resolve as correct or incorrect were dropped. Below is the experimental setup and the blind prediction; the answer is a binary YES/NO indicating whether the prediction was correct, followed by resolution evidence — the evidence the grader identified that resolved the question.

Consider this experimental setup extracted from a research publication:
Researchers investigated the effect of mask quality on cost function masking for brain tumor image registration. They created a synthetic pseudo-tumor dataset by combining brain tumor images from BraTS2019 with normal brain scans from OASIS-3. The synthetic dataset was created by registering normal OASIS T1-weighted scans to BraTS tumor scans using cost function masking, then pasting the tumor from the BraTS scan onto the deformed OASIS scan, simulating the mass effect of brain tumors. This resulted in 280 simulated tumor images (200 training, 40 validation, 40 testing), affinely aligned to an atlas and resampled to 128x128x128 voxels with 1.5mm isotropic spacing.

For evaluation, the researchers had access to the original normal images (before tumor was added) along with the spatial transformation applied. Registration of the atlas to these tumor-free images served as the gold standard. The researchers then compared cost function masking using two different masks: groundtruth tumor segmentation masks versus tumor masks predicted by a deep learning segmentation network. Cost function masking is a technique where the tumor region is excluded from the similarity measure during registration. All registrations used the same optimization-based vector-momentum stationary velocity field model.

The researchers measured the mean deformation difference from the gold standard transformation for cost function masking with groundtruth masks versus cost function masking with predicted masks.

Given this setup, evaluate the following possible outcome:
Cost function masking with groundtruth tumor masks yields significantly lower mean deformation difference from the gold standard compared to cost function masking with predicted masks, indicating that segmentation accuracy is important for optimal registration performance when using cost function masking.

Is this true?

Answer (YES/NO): YES